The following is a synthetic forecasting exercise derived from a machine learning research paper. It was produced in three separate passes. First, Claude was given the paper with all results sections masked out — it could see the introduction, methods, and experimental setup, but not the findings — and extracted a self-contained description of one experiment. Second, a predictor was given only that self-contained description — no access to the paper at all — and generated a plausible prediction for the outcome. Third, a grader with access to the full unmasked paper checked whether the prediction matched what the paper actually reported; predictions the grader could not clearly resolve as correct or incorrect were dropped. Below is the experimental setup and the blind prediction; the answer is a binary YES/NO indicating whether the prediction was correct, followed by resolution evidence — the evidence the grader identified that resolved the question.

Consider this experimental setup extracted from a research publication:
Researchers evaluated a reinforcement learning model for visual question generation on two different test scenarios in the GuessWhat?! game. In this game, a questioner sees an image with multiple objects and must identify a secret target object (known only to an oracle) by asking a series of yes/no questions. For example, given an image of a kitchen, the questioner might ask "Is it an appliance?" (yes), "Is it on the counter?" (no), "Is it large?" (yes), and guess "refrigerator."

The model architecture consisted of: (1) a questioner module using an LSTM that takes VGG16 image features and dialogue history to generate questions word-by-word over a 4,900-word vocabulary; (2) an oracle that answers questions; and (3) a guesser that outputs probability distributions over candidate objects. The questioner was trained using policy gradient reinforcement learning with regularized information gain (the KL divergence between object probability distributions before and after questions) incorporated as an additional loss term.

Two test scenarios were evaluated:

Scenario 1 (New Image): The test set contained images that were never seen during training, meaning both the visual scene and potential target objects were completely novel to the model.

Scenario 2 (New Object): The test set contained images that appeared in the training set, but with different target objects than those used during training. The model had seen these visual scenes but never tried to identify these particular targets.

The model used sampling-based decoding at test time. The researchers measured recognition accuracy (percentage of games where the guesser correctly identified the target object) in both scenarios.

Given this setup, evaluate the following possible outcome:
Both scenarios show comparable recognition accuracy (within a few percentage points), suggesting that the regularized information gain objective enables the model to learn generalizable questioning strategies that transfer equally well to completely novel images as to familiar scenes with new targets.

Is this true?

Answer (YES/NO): NO